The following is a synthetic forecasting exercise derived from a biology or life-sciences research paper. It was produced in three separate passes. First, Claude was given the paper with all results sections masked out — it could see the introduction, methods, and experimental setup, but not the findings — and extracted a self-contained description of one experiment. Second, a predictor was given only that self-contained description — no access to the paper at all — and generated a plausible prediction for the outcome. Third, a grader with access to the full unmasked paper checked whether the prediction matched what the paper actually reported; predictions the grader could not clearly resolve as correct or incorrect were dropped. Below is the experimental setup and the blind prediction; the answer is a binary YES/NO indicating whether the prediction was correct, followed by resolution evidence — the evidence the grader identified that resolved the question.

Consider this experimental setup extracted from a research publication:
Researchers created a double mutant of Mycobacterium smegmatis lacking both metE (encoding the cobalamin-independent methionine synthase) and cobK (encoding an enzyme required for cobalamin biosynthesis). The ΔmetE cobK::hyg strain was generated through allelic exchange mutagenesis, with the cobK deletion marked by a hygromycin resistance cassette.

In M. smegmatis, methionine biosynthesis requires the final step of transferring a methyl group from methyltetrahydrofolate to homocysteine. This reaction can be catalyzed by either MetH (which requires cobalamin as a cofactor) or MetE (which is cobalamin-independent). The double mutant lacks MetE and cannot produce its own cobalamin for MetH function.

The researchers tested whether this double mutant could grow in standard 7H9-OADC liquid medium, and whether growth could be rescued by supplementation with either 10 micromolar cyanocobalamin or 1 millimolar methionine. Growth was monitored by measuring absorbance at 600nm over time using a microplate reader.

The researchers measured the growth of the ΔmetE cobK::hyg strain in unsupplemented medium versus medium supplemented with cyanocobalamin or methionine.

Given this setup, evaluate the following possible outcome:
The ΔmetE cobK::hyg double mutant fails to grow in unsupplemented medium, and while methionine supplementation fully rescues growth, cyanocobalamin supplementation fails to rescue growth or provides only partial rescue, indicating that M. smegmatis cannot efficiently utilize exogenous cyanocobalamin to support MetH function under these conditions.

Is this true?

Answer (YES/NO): NO